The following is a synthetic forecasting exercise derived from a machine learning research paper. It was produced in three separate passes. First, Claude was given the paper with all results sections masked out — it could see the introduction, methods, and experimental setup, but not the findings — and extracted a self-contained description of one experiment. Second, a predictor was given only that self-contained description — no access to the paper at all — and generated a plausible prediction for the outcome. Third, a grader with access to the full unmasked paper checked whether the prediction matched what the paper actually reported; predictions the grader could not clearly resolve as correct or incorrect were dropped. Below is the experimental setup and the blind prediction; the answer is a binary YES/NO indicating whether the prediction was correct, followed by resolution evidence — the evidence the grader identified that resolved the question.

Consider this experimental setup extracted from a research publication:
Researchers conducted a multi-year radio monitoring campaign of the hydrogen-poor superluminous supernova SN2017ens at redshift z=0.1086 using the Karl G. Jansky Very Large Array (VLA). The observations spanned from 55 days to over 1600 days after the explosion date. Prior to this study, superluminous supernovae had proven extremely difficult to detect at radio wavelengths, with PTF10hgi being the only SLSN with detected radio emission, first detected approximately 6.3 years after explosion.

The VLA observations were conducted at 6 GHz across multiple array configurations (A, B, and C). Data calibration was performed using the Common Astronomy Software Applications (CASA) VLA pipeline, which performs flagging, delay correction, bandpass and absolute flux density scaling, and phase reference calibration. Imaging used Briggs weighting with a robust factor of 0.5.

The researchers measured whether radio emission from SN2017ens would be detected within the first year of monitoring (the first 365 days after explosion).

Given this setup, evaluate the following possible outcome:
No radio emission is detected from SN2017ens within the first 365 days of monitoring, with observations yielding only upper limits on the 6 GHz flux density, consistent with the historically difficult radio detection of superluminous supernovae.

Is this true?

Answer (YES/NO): YES